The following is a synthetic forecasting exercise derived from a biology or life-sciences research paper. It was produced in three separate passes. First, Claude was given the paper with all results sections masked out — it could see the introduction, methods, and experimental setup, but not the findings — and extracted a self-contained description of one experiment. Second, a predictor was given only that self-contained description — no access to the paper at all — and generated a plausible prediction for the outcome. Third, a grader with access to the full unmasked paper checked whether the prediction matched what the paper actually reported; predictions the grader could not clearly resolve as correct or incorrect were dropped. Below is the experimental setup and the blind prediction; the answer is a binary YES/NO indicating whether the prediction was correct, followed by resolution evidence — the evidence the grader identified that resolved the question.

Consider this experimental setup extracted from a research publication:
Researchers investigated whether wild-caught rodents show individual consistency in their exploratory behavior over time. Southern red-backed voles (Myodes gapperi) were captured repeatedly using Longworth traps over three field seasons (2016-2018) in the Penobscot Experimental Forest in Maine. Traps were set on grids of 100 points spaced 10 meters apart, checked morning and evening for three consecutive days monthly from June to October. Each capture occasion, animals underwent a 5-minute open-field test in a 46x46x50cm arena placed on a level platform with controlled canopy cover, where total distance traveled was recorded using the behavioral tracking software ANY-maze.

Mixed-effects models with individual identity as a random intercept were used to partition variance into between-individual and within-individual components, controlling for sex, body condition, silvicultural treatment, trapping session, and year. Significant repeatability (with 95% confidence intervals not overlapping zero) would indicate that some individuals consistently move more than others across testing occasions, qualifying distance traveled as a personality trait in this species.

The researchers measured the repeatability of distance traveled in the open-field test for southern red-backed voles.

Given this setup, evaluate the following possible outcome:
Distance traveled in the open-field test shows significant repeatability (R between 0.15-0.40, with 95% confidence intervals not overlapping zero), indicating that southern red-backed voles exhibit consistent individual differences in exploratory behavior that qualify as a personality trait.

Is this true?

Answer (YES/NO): NO